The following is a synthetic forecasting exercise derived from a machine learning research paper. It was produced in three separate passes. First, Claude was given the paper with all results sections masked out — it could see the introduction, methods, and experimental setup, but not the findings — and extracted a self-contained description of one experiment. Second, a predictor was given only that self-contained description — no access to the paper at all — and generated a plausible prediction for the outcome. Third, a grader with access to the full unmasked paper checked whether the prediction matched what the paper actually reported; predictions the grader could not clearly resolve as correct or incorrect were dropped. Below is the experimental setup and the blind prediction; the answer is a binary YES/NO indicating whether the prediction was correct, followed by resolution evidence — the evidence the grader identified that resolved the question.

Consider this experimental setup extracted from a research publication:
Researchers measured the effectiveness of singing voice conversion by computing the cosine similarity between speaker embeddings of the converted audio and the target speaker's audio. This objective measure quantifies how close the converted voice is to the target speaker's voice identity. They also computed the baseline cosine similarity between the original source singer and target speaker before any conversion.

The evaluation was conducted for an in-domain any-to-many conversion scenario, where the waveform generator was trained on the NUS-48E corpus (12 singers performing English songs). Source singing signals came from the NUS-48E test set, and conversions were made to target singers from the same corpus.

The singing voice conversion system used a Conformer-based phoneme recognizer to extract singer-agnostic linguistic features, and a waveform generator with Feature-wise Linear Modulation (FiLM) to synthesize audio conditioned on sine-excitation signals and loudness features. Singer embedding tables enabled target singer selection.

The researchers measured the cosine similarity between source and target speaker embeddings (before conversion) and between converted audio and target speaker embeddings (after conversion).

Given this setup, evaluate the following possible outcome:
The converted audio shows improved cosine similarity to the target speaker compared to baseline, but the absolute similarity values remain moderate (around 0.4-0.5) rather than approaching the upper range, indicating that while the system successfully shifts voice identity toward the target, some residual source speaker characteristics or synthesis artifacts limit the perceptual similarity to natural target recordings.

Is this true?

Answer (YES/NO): NO